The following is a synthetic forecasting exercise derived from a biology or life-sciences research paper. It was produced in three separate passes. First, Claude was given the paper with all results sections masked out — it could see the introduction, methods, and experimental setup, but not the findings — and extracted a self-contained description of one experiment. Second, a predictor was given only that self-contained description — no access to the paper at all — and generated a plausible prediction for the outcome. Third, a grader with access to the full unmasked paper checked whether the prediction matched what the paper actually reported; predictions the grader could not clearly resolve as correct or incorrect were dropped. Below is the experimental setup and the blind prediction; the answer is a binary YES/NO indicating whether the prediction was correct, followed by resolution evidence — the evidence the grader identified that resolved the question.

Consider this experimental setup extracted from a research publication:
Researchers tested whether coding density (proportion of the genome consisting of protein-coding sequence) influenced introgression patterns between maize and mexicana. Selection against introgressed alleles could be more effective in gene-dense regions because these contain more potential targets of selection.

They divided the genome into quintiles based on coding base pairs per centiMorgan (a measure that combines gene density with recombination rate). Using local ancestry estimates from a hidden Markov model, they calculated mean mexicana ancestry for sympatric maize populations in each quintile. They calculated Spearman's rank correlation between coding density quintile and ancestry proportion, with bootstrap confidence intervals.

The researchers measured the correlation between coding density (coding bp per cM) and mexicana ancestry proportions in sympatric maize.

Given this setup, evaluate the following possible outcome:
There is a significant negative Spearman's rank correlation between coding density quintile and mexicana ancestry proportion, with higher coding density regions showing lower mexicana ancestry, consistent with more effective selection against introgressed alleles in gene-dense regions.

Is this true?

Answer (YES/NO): YES